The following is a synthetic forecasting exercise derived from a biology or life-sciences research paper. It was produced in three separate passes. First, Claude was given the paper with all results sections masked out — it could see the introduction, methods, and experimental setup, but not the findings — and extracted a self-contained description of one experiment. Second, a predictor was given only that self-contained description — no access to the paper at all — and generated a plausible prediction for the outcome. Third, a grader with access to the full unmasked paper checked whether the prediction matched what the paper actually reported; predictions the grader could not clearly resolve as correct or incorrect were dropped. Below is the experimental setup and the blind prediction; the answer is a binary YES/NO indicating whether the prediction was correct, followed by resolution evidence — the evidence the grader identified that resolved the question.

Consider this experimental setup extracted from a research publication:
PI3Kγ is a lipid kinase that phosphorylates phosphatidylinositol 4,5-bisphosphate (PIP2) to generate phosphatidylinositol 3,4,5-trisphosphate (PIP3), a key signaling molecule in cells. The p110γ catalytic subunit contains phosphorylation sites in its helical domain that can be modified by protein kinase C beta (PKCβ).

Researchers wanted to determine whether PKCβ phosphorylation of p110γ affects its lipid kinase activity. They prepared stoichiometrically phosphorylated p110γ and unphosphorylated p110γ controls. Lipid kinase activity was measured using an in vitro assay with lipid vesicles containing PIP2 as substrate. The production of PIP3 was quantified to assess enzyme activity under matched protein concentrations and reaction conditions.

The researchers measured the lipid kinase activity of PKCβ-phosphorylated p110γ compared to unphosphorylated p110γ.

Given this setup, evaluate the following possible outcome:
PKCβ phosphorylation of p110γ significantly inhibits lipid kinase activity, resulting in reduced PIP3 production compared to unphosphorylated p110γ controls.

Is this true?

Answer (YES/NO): NO